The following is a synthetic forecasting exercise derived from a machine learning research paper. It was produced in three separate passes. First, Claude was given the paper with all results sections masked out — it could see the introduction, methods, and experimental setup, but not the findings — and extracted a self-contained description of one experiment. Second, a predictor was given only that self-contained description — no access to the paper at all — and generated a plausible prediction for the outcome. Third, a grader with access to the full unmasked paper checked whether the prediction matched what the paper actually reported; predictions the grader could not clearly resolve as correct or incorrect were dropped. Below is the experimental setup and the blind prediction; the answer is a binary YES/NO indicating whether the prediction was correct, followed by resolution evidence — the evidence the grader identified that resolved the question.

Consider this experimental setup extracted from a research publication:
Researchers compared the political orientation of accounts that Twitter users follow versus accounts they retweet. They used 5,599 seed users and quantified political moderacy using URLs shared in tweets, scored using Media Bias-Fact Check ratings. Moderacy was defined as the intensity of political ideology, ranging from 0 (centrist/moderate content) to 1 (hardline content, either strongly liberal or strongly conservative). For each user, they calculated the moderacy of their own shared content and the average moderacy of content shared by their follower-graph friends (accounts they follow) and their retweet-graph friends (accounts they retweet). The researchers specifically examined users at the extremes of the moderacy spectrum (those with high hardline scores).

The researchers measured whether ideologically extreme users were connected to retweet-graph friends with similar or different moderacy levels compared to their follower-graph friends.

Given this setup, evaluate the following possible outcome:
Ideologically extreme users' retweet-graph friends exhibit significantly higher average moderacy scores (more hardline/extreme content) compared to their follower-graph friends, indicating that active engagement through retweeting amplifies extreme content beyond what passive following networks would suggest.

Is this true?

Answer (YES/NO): YES